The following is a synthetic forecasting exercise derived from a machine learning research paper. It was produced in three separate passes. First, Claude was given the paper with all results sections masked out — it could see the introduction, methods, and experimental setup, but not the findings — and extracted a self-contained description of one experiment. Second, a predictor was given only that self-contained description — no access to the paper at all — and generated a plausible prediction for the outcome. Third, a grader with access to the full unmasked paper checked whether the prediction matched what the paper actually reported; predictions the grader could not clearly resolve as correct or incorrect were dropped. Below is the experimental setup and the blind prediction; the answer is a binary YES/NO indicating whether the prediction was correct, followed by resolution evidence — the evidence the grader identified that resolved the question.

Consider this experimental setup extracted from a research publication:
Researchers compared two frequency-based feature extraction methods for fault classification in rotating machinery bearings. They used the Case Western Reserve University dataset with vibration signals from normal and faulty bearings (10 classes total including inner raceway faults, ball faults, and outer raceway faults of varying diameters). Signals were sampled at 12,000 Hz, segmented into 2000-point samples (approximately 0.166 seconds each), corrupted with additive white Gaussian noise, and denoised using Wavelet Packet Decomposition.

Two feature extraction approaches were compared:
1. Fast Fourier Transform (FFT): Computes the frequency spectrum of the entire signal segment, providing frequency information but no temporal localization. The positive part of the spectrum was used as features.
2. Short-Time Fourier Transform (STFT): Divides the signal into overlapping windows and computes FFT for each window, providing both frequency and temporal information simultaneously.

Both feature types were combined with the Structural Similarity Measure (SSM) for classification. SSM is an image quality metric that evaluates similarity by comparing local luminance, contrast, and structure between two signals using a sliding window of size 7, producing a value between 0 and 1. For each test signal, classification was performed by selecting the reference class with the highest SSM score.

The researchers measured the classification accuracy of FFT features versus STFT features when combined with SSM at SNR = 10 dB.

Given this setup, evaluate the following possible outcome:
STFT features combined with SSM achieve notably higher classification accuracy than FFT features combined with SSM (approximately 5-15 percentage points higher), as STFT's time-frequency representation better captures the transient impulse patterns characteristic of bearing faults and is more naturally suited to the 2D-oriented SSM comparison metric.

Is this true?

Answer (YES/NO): NO